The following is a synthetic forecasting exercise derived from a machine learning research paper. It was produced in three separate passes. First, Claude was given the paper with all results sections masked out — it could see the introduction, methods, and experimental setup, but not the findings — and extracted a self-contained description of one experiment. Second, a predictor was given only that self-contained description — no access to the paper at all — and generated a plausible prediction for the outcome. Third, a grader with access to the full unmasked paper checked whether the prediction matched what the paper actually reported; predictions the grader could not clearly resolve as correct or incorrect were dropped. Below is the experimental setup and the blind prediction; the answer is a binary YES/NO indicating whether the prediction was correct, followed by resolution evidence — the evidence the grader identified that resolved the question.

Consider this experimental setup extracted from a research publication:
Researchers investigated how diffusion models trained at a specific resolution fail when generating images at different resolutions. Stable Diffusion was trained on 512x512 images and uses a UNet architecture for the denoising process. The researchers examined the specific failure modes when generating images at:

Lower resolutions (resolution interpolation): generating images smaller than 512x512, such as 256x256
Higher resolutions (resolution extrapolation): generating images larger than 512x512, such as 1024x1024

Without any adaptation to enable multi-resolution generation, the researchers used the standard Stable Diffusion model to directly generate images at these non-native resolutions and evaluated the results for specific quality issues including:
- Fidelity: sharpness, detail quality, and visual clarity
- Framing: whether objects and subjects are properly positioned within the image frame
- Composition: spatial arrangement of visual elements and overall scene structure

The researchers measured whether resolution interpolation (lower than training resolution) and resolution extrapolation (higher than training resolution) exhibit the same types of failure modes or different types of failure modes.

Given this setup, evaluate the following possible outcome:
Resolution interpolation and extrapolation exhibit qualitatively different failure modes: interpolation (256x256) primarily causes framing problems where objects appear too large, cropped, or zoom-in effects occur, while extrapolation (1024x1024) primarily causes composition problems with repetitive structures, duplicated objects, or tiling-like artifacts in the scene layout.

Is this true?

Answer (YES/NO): NO